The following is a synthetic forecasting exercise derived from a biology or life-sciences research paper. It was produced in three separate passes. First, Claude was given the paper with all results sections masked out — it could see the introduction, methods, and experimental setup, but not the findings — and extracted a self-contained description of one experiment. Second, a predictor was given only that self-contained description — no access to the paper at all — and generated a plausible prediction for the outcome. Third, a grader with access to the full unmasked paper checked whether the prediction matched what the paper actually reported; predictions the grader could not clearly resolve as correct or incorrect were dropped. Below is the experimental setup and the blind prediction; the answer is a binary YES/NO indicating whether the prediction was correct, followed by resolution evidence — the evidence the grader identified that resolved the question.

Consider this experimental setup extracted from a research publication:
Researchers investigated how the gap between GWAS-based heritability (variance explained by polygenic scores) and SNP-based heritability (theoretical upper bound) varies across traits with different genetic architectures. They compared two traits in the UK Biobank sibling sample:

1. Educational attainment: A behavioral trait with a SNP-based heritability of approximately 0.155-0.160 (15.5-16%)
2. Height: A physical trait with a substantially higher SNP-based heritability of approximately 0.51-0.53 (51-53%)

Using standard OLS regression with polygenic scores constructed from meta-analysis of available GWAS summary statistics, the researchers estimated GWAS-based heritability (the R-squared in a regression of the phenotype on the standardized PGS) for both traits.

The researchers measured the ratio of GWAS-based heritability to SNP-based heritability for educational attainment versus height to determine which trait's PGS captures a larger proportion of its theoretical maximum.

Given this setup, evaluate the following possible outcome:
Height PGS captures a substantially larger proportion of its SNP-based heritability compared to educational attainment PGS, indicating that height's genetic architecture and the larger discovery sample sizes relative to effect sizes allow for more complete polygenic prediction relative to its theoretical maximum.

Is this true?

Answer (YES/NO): YES